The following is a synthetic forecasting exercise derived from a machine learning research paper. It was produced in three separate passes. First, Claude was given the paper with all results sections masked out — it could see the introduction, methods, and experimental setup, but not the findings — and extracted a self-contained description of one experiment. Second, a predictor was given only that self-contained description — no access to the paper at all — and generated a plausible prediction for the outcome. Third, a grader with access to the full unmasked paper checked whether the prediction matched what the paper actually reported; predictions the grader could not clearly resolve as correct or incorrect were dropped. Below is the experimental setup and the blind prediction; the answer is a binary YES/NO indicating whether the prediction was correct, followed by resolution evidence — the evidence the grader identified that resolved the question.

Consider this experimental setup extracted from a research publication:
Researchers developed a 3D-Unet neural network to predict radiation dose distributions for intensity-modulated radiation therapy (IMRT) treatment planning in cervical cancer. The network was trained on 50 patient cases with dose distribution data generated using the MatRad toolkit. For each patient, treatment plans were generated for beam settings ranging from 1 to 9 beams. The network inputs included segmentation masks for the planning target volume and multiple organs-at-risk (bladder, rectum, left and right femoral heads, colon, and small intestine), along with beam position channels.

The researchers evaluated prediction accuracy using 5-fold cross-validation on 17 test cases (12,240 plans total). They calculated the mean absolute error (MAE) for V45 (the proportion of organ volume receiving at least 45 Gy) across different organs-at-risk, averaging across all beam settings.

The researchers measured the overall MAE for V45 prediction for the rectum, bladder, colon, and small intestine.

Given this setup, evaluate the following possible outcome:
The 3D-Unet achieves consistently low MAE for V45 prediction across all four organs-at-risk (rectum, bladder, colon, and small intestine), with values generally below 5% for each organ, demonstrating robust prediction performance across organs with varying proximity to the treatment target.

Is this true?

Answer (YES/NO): NO